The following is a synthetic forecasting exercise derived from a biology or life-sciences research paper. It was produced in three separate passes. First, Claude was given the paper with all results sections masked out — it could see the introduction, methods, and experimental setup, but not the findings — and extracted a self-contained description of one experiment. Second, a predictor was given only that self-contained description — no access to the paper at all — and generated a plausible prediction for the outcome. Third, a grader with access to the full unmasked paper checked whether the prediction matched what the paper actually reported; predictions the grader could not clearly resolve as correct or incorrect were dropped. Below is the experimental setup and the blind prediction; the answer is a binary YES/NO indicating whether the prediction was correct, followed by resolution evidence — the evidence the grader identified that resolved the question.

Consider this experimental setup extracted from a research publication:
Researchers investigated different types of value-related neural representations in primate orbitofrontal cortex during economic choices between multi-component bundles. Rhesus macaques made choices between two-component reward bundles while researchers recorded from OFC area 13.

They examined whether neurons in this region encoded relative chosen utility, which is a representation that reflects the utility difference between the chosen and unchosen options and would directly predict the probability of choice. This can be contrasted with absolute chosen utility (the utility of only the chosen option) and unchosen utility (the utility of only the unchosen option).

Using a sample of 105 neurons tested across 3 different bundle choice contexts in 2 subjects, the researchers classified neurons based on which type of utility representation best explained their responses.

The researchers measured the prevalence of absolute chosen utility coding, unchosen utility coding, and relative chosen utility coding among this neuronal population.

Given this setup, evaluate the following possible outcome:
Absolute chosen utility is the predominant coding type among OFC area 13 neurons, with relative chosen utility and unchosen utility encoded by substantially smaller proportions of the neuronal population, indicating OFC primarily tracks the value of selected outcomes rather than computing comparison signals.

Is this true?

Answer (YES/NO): NO